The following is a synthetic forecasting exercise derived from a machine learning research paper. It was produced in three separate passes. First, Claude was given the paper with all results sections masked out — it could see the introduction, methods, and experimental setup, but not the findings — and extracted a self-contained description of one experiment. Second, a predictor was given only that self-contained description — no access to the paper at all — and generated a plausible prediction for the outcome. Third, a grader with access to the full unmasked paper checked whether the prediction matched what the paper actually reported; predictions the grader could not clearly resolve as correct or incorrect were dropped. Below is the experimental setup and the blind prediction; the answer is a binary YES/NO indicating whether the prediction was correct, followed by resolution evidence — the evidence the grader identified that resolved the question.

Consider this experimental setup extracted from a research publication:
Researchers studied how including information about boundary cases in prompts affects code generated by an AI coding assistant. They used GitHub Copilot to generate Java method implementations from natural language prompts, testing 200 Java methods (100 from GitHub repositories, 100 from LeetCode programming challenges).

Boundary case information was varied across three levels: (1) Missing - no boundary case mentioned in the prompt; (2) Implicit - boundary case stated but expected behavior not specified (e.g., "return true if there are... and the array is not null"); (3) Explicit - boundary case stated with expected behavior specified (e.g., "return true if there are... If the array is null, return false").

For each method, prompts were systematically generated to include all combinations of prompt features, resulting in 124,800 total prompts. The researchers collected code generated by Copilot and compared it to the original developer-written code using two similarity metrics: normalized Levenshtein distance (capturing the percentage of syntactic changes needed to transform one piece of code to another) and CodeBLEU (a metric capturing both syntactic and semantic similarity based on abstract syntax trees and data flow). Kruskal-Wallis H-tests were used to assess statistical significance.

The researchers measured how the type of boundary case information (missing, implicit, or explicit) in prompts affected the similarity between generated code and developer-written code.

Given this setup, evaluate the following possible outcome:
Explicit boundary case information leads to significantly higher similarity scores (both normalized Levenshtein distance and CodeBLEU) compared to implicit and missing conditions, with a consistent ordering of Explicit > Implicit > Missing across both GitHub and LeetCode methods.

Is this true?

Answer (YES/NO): NO